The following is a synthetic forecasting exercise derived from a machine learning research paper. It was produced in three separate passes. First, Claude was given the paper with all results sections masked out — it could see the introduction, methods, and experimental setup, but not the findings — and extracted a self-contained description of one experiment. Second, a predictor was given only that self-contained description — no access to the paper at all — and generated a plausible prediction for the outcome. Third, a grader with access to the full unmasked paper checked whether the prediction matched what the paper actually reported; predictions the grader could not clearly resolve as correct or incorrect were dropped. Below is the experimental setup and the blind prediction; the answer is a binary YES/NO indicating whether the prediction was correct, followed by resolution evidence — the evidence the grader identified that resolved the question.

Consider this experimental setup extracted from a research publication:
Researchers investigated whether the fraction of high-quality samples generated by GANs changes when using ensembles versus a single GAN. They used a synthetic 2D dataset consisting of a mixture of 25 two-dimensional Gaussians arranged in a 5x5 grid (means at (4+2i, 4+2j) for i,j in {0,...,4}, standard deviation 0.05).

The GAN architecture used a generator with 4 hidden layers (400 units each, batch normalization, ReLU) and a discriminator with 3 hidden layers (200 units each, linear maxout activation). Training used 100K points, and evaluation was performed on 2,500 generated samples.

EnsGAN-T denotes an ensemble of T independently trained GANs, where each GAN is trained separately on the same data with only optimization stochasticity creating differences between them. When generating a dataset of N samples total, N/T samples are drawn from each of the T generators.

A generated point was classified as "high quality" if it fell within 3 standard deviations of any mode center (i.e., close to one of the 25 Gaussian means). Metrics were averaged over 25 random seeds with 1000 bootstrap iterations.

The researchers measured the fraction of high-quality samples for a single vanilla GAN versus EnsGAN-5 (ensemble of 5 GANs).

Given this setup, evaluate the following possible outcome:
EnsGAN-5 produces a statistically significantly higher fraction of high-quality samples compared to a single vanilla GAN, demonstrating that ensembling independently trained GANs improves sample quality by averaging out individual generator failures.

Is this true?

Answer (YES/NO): NO